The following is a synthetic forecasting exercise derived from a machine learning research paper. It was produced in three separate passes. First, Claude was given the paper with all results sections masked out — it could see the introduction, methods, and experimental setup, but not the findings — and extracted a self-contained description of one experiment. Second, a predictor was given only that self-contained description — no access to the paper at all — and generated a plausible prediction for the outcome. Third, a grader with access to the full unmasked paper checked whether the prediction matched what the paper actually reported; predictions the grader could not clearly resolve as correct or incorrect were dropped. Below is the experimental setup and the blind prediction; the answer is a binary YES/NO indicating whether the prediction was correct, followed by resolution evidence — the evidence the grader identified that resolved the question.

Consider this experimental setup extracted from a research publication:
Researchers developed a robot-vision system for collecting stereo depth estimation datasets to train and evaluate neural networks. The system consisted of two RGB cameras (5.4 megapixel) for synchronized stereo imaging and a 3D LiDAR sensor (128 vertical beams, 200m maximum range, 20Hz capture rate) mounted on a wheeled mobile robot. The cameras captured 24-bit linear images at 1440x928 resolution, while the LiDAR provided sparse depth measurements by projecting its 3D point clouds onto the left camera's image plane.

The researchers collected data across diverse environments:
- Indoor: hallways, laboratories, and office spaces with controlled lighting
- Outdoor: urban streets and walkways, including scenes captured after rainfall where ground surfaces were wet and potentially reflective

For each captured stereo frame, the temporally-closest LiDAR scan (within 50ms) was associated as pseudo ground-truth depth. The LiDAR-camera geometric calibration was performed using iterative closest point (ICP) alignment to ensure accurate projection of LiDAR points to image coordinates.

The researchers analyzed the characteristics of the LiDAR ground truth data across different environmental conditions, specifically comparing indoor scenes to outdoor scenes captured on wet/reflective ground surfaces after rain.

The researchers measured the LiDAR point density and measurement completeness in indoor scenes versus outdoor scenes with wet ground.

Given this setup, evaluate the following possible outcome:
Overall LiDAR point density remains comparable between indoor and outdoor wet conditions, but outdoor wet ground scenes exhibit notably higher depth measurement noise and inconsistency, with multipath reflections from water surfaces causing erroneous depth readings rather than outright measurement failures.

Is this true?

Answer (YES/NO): NO